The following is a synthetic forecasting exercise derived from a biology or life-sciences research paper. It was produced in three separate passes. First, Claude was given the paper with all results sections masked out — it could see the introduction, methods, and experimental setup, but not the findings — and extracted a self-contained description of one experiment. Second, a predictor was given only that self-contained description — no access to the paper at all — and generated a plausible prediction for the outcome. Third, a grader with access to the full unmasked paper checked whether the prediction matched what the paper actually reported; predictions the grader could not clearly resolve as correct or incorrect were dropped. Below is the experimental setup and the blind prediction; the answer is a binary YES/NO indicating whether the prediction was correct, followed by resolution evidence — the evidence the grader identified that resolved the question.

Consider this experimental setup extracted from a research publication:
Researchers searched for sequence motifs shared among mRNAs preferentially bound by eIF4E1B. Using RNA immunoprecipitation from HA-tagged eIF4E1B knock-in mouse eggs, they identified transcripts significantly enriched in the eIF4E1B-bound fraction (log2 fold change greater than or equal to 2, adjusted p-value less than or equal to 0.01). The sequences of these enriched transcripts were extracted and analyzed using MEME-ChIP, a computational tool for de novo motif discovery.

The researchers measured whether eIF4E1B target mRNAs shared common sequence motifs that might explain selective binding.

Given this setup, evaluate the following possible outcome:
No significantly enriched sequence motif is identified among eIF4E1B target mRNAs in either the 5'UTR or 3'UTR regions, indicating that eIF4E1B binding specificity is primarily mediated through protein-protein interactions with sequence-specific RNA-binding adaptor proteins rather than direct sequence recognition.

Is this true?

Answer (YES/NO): NO